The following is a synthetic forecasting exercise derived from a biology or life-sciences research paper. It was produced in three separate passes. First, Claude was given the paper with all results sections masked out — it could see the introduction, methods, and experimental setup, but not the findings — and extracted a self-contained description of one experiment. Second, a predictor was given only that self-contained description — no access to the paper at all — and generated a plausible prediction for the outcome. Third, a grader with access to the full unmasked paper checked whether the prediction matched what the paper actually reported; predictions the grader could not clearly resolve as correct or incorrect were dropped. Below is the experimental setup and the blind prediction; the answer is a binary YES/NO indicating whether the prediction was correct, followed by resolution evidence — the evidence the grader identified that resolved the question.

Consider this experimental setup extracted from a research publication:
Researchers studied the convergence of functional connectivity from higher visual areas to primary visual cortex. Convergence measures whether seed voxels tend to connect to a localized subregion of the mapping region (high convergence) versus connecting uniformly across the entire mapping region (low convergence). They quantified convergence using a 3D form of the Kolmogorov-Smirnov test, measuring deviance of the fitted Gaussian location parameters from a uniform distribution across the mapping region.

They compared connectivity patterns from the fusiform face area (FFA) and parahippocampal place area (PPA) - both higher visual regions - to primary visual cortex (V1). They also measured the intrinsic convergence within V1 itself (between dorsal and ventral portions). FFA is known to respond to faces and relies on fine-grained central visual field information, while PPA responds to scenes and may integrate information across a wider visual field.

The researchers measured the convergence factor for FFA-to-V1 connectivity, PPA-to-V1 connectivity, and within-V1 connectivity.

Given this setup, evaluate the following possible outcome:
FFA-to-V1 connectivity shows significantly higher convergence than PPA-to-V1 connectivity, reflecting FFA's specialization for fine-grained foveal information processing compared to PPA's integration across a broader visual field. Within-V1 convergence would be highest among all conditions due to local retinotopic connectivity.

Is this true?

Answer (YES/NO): NO